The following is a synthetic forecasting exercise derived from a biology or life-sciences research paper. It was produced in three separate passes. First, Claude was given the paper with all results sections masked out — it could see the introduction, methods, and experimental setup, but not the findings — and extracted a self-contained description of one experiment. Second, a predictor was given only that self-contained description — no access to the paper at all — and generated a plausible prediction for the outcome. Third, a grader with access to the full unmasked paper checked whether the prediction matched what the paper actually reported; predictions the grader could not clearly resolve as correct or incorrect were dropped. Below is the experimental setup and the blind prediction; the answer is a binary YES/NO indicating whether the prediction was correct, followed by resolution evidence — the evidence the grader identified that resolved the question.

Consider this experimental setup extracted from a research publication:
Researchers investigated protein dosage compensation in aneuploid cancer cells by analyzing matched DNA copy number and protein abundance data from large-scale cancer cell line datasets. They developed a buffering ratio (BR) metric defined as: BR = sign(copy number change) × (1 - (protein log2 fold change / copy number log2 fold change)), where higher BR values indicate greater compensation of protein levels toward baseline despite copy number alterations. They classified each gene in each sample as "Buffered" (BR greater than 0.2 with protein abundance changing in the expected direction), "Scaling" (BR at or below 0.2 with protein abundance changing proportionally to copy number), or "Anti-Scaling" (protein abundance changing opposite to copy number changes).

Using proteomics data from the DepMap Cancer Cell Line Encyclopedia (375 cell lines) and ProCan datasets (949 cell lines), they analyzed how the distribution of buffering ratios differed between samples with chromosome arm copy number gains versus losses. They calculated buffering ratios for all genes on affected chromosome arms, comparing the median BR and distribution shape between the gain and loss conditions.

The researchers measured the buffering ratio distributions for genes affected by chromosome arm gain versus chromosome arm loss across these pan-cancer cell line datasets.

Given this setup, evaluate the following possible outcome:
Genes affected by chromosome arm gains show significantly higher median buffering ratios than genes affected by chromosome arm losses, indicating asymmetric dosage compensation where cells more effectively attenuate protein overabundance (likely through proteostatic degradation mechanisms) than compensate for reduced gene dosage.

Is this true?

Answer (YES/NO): NO